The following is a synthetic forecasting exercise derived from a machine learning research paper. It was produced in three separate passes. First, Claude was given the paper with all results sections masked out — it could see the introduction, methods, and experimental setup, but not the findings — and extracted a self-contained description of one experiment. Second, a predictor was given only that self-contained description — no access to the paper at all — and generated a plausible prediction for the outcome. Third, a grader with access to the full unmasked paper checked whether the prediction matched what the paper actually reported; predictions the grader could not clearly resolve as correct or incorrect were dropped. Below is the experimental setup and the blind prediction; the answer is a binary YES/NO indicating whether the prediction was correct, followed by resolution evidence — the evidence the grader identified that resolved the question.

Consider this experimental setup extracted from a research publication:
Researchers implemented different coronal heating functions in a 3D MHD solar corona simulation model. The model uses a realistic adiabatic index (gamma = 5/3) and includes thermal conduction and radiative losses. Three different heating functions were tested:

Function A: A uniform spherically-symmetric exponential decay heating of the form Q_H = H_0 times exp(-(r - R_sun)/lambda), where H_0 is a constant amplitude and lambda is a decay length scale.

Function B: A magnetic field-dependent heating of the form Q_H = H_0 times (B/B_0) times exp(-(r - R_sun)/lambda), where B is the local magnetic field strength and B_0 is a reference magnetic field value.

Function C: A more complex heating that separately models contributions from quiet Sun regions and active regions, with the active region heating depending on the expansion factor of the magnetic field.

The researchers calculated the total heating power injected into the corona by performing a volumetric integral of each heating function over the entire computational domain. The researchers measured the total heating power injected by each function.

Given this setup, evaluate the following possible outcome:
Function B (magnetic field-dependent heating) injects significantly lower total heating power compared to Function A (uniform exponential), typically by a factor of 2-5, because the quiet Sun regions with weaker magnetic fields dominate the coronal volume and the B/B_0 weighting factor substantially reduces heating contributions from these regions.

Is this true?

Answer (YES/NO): NO